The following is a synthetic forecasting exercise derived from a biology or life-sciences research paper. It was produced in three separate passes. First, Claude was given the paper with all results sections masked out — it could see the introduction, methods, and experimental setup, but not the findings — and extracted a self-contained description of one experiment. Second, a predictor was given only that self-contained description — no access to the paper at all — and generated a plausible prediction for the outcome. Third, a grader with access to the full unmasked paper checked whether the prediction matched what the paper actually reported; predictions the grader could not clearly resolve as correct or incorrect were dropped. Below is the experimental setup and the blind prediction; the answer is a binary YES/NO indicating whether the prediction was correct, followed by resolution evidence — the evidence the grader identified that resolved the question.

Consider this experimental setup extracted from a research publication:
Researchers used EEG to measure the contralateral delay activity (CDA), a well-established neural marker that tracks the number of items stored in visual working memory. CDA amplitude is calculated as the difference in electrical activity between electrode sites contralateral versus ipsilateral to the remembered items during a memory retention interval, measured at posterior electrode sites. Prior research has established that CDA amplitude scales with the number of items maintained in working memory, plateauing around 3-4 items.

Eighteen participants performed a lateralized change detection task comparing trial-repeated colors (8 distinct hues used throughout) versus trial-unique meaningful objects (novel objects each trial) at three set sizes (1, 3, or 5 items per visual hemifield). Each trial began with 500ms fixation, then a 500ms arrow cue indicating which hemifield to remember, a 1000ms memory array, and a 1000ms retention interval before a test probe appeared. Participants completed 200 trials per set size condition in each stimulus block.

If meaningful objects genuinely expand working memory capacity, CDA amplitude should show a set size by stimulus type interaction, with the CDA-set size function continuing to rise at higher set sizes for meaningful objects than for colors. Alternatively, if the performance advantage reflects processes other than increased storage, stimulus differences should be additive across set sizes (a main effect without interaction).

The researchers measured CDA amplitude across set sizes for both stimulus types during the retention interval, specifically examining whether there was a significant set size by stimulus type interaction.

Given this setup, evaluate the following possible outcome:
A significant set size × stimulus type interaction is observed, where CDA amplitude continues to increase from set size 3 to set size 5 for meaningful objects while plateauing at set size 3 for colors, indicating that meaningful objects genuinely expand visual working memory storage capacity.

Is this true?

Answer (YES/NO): NO